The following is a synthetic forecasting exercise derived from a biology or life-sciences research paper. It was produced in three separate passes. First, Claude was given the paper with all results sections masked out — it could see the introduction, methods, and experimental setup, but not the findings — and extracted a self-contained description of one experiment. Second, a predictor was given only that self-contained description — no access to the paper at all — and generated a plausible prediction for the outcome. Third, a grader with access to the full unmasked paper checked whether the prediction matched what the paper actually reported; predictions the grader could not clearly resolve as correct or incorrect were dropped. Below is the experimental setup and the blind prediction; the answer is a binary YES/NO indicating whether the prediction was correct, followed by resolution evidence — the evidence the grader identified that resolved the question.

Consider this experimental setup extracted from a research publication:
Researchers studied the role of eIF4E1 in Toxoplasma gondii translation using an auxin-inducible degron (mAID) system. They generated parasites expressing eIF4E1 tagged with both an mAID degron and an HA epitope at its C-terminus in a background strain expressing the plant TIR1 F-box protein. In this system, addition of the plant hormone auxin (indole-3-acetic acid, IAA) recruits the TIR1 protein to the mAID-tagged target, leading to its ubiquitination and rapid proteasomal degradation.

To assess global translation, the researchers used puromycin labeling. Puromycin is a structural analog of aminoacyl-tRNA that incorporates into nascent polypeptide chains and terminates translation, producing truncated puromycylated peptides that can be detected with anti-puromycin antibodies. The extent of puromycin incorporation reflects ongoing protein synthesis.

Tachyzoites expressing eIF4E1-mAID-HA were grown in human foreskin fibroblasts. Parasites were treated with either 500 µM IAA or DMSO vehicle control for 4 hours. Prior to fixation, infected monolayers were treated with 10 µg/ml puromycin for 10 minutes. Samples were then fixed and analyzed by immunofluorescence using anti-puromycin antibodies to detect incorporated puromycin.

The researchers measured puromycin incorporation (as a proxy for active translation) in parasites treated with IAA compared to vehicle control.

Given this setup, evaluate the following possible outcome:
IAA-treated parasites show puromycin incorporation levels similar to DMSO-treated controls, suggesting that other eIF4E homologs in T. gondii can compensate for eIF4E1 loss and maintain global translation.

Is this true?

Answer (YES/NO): NO